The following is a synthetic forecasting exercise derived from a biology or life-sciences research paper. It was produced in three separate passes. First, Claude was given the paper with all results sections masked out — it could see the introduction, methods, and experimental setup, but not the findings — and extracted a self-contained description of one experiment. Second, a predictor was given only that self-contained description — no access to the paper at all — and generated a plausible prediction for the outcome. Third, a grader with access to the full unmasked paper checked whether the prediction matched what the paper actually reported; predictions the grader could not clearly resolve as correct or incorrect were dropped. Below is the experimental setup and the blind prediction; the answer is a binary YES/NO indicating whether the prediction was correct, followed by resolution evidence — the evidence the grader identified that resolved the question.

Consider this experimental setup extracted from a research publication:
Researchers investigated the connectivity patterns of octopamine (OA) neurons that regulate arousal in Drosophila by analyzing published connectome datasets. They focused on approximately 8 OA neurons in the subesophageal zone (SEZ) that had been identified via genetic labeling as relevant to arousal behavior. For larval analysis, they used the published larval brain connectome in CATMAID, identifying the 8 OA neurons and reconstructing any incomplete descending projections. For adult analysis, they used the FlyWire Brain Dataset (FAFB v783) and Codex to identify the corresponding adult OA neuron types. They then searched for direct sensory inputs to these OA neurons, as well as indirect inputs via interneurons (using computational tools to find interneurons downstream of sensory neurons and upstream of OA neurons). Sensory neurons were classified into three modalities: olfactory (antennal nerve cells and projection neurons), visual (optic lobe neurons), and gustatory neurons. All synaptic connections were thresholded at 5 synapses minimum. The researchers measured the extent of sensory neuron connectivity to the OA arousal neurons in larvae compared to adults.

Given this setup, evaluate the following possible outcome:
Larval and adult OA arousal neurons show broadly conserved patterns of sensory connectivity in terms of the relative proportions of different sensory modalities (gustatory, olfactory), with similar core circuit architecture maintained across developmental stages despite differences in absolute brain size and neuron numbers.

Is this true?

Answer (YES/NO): NO